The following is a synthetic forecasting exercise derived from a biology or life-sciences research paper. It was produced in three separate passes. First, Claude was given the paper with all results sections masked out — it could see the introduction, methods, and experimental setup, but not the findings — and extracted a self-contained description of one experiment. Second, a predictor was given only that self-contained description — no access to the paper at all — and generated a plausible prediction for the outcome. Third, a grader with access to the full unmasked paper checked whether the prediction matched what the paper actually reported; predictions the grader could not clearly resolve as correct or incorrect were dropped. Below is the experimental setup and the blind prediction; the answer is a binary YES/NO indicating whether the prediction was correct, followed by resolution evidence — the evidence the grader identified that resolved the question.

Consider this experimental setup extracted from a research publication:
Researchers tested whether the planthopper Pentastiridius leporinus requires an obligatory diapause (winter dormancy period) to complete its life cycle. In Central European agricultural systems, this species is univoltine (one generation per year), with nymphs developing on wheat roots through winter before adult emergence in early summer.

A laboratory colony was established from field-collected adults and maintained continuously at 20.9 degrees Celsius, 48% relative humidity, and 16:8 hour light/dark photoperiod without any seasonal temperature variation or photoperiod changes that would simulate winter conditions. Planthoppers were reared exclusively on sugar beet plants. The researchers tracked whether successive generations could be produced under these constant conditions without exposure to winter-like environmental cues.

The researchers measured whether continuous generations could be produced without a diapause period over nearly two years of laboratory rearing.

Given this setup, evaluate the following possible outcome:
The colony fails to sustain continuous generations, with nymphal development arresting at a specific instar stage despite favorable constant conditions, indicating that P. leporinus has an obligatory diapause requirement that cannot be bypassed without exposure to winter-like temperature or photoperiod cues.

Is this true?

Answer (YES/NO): NO